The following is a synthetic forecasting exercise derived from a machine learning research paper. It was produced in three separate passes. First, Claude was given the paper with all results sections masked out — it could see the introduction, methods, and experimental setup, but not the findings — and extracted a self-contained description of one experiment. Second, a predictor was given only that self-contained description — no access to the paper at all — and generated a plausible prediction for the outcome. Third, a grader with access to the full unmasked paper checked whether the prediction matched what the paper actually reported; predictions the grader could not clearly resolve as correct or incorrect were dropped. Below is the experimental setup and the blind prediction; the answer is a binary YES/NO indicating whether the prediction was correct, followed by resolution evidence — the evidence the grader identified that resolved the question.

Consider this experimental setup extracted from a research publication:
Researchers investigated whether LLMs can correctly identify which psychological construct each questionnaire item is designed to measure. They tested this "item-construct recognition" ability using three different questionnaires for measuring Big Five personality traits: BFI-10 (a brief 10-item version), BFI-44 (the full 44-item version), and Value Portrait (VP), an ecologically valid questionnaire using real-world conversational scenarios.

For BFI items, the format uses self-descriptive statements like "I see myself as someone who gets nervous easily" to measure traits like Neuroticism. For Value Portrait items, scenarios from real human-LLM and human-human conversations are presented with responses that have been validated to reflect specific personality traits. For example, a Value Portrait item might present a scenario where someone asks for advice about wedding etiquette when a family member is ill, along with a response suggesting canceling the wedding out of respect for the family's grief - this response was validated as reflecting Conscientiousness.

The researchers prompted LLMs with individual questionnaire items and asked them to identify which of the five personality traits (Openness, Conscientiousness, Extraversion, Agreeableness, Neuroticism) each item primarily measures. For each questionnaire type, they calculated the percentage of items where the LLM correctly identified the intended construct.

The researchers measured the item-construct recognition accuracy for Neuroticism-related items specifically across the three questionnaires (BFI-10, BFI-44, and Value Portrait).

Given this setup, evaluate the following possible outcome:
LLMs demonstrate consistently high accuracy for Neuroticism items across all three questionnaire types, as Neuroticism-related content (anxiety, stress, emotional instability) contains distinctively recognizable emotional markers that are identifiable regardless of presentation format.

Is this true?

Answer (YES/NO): NO